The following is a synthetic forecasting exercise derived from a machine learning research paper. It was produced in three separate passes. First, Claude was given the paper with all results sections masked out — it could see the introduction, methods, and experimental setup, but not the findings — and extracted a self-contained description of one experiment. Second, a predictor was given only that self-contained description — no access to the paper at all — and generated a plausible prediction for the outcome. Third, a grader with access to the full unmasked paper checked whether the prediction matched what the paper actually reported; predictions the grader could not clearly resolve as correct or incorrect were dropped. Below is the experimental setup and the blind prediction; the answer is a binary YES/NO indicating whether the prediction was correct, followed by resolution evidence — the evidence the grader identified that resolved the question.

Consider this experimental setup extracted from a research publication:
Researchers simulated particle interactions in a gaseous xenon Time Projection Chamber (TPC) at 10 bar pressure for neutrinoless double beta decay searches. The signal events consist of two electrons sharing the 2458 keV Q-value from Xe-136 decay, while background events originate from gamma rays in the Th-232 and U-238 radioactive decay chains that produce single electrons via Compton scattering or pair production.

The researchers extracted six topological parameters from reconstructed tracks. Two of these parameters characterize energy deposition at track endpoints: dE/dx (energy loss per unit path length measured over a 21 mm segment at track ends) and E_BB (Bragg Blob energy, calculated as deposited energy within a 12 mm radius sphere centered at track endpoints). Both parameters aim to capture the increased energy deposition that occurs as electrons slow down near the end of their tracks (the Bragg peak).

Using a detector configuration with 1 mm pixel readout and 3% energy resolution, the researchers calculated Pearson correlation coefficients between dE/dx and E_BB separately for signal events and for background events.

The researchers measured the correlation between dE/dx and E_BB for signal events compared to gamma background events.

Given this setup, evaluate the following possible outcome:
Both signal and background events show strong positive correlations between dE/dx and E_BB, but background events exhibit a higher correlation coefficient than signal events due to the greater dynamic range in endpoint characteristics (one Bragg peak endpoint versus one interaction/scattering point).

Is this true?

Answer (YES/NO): YES